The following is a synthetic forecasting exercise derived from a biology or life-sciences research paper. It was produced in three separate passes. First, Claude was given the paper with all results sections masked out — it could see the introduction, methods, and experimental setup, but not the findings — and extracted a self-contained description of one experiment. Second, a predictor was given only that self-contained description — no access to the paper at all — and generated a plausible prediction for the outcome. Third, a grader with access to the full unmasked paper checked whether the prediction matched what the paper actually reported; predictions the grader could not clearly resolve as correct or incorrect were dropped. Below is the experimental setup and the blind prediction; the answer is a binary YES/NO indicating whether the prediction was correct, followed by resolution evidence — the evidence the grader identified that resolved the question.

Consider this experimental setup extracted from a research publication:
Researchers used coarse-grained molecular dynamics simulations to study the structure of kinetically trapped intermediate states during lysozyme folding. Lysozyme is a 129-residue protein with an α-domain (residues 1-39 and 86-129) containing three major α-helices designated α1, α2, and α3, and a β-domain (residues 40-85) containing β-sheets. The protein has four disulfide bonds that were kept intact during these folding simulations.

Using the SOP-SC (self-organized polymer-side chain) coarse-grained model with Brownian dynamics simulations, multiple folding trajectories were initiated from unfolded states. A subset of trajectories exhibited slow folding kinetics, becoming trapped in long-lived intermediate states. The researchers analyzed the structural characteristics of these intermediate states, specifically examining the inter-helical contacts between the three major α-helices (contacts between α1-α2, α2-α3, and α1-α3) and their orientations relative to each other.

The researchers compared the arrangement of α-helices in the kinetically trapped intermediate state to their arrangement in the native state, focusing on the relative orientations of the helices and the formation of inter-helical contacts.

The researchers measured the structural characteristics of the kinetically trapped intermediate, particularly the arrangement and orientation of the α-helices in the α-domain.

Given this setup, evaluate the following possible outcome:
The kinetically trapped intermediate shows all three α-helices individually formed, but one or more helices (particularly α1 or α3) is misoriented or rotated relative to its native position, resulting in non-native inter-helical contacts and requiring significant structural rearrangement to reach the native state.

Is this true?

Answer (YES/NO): NO